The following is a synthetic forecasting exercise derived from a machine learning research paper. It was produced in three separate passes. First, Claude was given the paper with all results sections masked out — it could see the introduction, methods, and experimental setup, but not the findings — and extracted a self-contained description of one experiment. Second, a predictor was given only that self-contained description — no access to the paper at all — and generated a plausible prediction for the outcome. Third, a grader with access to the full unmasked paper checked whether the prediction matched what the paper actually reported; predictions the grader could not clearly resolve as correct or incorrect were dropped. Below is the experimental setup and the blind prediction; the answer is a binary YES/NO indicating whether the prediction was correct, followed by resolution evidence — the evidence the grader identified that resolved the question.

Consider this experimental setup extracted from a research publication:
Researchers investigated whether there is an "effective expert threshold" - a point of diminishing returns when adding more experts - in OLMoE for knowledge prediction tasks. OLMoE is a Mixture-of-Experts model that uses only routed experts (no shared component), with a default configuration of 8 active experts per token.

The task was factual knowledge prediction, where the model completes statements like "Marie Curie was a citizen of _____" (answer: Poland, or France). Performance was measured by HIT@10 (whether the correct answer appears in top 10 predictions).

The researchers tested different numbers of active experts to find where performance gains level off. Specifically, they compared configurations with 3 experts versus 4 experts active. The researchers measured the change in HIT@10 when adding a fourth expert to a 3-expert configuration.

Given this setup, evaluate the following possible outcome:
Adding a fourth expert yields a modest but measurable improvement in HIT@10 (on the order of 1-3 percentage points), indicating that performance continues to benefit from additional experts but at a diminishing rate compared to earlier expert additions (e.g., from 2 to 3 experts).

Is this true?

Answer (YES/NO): YES